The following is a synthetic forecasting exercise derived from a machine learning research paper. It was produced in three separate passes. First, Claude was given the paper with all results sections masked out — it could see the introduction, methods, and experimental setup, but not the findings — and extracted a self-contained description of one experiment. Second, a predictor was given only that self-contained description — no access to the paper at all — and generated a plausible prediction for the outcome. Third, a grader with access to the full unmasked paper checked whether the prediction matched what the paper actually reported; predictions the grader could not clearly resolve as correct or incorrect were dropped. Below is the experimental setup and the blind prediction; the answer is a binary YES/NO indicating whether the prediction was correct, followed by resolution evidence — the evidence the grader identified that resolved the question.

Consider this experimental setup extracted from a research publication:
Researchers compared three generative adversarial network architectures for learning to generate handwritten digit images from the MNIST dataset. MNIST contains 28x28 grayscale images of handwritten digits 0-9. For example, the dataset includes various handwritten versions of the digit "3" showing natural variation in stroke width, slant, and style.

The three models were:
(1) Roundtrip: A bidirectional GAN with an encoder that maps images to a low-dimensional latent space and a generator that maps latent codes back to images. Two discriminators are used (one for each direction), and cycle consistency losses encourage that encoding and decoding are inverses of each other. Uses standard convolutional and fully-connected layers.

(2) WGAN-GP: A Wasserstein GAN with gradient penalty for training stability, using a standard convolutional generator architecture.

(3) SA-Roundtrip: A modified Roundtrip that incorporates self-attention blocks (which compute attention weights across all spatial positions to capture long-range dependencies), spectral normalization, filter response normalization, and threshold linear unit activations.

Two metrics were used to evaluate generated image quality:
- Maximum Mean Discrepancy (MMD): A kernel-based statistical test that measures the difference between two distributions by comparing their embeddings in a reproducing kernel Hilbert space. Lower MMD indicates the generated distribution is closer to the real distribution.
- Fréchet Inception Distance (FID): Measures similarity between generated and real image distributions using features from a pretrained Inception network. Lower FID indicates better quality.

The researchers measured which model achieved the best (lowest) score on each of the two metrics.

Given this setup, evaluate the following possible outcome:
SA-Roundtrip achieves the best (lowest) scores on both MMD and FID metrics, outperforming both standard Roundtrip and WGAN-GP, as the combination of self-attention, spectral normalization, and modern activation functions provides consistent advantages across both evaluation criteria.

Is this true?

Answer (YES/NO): NO